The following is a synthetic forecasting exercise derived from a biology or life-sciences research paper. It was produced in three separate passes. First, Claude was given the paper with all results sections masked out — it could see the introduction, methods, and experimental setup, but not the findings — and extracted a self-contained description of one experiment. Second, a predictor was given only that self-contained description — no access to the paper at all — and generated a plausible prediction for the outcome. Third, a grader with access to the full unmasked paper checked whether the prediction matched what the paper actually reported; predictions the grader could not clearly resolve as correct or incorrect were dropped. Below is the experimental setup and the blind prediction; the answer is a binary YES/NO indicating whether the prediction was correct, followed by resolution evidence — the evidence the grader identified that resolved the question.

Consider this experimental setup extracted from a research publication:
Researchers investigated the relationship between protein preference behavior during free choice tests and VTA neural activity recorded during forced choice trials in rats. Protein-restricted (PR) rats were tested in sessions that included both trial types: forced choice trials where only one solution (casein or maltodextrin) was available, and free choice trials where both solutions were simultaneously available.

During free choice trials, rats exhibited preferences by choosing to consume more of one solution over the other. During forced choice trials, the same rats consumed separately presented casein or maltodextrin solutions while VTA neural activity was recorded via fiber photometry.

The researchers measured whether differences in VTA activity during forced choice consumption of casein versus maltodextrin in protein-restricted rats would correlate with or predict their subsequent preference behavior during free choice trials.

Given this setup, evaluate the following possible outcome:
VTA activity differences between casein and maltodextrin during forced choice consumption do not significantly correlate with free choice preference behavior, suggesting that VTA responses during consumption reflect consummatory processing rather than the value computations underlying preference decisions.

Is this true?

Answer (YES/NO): NO